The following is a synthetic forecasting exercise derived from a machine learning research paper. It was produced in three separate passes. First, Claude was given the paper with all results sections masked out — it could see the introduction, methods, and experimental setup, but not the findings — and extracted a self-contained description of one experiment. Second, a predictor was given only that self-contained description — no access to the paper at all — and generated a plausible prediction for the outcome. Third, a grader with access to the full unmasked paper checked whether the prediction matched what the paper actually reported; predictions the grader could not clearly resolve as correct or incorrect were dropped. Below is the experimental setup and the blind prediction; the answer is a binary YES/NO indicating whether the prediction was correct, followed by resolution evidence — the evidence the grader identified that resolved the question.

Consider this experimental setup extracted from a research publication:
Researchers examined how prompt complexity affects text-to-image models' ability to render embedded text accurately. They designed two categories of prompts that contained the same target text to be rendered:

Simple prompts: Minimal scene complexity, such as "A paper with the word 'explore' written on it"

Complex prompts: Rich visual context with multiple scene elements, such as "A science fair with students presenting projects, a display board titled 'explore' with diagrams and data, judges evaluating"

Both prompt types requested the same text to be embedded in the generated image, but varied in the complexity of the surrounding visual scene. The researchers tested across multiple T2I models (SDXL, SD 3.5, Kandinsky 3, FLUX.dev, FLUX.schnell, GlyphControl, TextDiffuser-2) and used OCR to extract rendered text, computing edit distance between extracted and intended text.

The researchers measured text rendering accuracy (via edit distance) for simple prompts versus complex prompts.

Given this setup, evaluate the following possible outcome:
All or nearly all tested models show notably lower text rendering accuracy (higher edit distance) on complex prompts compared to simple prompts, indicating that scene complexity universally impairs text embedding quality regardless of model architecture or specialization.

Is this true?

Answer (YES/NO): YES